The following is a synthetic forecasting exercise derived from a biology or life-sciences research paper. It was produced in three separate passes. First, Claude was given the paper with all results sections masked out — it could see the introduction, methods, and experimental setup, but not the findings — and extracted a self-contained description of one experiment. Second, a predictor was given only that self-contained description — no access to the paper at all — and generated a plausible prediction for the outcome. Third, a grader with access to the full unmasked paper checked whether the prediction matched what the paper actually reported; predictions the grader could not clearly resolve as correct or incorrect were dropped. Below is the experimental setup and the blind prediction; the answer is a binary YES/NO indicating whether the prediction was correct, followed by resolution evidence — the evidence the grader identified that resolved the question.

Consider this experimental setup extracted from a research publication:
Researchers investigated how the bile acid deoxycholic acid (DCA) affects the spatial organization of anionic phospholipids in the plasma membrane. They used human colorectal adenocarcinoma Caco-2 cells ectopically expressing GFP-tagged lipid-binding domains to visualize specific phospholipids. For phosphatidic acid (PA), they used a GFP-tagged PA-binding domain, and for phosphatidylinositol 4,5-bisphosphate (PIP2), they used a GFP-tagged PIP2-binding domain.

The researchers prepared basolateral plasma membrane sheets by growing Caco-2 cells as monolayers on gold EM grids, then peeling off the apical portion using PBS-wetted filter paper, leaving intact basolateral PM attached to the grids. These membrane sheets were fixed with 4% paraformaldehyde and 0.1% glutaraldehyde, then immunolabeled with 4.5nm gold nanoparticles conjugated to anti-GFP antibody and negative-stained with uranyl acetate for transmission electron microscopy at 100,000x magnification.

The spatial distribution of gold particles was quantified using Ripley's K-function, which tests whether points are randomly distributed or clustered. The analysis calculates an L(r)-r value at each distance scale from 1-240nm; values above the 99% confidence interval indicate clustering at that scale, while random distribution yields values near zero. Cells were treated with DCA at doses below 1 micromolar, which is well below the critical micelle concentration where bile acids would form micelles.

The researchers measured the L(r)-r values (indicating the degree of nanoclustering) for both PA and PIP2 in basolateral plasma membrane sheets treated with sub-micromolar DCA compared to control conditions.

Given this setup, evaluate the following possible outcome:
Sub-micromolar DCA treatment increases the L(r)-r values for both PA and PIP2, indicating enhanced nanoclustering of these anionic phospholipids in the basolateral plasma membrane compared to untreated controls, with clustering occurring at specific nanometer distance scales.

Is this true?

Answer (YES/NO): NO